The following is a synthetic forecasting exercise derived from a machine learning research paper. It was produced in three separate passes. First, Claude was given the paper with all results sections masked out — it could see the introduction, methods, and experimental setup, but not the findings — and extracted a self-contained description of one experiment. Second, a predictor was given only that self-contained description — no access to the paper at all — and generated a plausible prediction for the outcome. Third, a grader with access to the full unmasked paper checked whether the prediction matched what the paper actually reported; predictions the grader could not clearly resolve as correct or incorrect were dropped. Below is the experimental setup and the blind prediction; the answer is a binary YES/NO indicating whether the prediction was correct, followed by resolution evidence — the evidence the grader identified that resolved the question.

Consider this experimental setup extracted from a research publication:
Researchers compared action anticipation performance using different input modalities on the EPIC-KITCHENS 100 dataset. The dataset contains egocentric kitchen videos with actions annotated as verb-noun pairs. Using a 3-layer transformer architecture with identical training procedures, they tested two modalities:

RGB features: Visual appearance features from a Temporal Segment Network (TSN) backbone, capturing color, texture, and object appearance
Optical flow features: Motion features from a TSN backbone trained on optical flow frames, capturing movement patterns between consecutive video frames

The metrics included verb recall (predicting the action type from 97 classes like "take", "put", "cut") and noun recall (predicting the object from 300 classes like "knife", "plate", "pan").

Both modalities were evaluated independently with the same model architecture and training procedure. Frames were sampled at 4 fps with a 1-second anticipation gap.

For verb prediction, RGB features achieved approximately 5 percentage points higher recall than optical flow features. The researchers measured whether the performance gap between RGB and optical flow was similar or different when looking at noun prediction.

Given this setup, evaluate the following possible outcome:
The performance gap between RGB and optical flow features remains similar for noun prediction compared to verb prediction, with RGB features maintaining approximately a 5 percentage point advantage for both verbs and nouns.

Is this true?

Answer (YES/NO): NO